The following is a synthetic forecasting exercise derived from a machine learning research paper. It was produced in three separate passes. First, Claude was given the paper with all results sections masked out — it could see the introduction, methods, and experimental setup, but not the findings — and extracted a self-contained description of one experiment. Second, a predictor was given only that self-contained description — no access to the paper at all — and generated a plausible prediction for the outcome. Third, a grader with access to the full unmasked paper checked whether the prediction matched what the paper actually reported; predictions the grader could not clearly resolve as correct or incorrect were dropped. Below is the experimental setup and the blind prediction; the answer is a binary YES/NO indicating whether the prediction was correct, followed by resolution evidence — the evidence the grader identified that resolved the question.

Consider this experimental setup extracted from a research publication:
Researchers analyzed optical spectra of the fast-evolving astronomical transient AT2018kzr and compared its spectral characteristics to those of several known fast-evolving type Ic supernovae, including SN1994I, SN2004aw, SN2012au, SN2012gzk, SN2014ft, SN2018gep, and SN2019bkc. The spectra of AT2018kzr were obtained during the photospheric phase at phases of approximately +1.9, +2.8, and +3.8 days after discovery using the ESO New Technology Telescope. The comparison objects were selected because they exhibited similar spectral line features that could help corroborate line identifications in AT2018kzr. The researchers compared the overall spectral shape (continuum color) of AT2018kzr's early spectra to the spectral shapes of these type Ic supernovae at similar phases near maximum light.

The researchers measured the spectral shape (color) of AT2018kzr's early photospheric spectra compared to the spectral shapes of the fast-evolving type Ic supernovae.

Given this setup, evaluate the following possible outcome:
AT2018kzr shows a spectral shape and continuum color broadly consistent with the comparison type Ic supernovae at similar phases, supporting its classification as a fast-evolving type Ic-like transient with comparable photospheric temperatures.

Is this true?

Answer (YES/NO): NO